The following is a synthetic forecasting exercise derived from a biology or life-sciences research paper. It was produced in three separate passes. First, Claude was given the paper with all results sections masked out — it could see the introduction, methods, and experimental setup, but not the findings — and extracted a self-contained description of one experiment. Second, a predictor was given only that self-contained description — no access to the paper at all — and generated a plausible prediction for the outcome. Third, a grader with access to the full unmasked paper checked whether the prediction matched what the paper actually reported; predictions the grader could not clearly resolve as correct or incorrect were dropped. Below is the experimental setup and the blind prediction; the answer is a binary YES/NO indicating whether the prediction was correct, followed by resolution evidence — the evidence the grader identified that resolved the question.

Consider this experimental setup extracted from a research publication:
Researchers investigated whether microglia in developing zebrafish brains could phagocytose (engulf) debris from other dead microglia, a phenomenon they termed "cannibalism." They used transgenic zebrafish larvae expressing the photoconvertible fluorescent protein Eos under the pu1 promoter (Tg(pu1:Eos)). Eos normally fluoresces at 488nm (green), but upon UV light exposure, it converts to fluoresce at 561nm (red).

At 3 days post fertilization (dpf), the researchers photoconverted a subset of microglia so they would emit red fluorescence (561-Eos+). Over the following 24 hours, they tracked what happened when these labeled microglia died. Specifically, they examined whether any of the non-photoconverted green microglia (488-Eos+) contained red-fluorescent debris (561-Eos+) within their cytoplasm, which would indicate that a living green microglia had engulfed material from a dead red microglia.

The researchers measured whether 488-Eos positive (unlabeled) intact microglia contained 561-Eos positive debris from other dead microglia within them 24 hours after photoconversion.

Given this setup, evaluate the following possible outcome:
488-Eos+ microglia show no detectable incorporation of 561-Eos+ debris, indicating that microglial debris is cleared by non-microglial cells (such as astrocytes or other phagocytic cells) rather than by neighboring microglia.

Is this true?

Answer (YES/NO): NO